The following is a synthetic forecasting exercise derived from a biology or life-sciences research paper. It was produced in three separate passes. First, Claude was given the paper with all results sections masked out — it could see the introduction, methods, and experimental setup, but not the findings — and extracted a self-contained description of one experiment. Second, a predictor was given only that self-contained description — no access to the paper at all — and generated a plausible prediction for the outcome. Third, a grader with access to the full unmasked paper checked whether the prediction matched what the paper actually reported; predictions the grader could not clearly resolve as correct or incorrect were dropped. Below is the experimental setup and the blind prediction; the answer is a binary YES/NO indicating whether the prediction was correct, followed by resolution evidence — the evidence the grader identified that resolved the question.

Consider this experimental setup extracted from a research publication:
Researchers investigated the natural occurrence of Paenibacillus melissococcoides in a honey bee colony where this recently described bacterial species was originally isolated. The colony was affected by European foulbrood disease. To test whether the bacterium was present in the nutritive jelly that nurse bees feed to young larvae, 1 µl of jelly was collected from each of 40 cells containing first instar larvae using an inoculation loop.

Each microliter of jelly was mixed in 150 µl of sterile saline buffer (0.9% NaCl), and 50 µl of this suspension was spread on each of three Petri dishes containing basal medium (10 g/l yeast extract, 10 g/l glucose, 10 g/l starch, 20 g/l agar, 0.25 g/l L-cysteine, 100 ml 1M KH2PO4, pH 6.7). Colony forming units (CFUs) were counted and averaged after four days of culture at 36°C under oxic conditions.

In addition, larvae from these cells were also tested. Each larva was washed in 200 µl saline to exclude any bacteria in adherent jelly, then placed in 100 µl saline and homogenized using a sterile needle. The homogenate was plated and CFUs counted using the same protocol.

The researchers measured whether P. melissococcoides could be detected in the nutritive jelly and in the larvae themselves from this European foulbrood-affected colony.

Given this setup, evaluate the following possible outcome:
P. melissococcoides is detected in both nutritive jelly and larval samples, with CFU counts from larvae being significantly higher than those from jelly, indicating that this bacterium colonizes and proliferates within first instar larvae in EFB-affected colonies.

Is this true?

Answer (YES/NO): NO